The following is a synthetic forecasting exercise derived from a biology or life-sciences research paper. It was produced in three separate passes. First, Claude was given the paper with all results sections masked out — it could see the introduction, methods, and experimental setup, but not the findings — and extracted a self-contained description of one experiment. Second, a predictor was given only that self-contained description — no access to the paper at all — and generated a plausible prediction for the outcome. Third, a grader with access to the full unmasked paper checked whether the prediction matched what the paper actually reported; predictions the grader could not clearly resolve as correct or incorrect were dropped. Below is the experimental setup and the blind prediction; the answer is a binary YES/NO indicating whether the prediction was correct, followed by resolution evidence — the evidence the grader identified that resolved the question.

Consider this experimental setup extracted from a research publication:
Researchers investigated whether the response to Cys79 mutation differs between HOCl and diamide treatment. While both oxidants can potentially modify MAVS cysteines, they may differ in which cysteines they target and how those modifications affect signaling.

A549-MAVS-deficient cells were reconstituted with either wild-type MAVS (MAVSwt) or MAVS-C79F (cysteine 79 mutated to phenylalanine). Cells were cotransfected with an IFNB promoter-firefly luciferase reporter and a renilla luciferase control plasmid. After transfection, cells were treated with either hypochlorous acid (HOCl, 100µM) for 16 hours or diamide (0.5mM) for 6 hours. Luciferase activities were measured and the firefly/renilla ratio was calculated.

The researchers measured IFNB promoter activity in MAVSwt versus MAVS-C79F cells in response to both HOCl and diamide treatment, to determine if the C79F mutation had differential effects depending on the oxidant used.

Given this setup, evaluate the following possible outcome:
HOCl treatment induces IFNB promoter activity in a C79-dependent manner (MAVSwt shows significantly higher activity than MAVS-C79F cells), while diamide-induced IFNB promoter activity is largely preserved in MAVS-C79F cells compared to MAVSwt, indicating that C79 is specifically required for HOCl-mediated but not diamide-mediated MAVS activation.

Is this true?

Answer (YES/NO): NO